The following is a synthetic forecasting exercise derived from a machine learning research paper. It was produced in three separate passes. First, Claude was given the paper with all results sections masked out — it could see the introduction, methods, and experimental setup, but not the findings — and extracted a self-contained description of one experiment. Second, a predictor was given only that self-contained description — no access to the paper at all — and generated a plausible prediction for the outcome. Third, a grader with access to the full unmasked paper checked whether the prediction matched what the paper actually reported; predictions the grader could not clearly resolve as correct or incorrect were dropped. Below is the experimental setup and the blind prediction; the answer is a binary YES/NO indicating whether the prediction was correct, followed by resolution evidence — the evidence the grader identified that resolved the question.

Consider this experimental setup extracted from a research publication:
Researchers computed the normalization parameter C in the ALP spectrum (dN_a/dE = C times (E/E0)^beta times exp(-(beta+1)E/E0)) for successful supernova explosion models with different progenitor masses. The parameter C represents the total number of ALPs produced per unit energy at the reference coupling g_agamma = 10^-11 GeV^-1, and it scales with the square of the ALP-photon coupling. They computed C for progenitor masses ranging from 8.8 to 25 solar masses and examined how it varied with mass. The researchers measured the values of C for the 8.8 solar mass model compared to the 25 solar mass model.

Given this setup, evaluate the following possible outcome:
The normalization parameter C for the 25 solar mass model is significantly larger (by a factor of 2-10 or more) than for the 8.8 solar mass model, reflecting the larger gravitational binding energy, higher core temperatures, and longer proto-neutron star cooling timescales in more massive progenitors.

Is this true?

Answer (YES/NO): YES